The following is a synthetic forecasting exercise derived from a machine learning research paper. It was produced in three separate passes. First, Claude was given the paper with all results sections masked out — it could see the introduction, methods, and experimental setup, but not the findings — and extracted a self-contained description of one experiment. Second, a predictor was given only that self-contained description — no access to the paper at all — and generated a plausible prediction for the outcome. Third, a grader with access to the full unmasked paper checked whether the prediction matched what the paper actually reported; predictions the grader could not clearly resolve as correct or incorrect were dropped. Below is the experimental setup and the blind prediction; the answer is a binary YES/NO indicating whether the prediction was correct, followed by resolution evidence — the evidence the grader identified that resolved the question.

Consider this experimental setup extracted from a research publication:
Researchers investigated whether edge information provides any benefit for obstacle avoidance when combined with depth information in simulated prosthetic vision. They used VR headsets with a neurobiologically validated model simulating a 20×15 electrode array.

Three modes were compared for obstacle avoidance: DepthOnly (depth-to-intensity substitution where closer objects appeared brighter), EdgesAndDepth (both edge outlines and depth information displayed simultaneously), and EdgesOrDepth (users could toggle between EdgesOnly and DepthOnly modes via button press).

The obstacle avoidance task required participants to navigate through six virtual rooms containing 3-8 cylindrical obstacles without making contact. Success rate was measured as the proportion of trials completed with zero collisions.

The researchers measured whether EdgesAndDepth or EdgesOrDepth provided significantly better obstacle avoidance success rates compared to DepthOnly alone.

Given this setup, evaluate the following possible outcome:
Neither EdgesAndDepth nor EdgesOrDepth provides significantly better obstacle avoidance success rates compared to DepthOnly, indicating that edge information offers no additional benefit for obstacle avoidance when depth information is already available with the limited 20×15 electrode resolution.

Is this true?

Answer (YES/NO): YES